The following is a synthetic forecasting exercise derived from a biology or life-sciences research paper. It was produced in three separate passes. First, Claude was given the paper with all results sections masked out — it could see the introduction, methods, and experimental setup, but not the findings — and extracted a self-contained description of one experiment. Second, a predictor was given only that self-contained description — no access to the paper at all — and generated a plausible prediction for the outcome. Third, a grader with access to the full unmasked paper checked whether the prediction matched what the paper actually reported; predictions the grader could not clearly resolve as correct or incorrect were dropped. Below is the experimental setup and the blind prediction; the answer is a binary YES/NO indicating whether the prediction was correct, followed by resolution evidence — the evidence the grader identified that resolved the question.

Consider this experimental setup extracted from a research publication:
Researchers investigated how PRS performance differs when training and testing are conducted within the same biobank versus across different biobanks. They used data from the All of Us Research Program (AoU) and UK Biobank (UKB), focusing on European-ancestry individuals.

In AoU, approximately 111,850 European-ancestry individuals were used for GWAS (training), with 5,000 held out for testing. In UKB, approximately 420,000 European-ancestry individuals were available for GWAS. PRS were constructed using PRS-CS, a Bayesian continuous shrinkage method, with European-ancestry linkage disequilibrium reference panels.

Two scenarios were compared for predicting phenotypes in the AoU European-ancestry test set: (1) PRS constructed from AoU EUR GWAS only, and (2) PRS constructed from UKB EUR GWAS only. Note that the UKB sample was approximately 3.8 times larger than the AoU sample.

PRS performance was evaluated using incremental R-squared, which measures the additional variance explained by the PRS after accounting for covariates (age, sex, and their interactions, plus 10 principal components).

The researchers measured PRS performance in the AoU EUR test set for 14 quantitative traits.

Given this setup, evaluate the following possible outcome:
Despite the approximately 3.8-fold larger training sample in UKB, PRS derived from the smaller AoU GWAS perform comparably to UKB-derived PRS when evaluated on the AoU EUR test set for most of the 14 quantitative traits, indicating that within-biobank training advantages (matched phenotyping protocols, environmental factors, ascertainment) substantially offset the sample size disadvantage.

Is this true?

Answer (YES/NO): NO